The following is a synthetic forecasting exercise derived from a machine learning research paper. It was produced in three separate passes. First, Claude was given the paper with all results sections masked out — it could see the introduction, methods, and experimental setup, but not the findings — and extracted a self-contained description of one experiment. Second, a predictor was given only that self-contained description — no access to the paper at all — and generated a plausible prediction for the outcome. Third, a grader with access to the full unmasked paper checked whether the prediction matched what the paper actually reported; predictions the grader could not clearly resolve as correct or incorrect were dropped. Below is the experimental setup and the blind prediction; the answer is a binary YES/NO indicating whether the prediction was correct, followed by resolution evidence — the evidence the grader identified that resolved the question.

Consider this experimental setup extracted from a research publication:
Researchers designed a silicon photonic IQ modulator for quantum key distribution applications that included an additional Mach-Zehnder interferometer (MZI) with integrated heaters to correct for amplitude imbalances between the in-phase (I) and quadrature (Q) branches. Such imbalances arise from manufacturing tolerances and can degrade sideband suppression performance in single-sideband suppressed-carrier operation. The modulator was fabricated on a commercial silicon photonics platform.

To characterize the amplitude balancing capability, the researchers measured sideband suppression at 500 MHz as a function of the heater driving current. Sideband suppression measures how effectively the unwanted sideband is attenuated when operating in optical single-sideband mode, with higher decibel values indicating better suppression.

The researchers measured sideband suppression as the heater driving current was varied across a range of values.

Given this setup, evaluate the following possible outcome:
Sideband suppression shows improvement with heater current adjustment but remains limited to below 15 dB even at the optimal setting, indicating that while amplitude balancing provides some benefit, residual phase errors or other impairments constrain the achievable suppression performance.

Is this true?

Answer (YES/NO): NO